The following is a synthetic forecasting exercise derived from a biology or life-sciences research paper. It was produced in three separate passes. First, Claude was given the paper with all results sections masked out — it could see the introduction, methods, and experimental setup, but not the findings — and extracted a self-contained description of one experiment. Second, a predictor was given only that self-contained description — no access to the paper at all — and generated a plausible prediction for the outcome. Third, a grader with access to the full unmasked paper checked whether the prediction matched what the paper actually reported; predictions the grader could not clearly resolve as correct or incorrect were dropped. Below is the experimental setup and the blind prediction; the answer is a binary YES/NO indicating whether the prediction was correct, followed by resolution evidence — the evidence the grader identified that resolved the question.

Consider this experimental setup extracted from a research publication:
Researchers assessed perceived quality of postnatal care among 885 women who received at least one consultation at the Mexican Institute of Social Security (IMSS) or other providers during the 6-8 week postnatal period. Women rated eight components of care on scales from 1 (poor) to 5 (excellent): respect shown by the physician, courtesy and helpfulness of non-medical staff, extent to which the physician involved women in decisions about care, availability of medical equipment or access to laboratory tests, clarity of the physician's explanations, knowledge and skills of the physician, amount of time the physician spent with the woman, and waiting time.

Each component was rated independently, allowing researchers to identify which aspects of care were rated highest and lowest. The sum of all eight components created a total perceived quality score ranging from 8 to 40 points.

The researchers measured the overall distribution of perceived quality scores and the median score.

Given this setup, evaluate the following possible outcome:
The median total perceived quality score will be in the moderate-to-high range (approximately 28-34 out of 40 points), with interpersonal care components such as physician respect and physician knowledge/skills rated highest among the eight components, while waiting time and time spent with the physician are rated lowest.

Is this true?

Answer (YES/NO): NO